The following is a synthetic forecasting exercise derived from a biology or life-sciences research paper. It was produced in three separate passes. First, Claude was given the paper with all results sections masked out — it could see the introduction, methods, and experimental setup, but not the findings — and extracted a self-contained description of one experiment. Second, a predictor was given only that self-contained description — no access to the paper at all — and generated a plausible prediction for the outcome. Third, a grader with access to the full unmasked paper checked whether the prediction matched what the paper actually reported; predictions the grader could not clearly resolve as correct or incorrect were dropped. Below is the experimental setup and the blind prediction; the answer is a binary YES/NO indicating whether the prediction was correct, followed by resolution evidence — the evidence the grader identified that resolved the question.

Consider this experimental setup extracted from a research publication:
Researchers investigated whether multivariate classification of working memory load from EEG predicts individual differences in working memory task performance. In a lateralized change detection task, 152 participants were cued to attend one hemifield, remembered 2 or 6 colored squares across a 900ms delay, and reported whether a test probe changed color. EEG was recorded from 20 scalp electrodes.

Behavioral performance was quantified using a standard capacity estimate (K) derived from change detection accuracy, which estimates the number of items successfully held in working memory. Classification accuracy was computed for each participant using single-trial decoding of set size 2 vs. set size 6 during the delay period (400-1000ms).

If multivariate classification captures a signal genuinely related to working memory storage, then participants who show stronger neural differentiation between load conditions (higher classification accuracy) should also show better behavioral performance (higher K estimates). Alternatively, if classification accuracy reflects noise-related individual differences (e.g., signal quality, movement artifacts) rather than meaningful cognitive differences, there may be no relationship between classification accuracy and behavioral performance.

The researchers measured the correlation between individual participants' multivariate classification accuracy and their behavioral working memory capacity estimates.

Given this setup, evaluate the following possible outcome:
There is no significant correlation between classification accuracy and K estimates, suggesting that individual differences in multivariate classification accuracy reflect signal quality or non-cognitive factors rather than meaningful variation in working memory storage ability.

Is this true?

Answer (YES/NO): NO